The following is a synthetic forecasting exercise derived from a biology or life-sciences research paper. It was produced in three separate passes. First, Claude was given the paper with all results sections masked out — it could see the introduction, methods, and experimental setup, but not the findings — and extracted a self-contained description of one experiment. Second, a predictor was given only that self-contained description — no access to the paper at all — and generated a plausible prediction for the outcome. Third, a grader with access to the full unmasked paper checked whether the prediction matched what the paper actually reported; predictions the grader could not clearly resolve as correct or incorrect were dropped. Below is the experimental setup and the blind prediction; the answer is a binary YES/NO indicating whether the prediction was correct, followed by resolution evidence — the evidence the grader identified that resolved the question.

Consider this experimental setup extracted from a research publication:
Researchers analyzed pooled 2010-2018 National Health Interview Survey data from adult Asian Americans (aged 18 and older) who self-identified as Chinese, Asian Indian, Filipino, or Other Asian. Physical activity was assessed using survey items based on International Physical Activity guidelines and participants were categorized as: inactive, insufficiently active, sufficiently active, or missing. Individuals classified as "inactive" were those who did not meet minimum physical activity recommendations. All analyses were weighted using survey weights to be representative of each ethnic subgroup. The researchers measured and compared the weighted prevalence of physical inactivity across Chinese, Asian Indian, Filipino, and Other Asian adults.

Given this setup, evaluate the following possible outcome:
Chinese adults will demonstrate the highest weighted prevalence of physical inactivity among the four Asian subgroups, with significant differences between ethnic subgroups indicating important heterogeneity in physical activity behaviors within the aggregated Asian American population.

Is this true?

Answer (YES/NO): NO